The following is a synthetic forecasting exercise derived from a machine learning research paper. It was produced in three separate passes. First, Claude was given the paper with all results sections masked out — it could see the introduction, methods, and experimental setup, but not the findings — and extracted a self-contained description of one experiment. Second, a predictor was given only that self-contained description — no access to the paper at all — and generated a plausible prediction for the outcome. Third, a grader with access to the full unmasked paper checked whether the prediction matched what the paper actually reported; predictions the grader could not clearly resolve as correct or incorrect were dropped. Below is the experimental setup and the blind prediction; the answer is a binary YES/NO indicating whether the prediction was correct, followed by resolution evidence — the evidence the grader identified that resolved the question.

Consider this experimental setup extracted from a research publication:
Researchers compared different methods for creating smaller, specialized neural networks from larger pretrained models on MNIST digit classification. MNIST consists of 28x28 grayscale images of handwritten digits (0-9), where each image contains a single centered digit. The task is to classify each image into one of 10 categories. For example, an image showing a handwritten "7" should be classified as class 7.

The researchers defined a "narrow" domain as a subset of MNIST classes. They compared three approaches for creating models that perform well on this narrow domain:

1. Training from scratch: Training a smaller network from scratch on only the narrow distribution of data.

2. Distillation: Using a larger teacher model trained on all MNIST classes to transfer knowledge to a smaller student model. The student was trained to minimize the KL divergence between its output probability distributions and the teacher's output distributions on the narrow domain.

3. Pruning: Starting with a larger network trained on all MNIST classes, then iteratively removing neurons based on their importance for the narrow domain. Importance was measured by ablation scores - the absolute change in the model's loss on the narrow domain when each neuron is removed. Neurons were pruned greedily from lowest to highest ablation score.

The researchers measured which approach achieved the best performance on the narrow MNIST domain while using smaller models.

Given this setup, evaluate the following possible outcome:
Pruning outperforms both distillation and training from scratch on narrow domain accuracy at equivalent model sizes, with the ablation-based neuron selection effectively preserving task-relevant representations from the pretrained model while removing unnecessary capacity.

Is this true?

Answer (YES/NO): YES